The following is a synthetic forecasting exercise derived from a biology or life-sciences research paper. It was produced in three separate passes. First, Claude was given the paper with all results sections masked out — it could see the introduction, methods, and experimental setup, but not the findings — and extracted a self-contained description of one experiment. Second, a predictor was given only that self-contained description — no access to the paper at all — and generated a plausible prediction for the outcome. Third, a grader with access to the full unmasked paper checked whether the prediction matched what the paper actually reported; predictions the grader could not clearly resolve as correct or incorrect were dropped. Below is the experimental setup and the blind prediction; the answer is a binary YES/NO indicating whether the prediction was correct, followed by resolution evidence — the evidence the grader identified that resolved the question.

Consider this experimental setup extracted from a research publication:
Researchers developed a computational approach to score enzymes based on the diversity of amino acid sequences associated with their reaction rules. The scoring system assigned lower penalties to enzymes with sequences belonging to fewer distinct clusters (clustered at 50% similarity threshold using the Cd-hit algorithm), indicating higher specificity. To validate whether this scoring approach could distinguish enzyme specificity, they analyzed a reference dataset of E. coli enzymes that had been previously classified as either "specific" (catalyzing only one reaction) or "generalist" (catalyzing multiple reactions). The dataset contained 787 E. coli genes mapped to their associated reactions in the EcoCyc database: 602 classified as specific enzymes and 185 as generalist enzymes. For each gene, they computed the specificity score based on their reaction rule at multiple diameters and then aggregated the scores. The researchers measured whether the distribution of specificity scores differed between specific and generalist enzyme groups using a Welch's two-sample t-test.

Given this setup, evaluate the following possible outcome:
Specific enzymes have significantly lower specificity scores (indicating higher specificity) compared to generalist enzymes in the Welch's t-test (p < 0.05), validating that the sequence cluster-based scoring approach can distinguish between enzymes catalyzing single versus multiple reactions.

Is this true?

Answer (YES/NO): YES